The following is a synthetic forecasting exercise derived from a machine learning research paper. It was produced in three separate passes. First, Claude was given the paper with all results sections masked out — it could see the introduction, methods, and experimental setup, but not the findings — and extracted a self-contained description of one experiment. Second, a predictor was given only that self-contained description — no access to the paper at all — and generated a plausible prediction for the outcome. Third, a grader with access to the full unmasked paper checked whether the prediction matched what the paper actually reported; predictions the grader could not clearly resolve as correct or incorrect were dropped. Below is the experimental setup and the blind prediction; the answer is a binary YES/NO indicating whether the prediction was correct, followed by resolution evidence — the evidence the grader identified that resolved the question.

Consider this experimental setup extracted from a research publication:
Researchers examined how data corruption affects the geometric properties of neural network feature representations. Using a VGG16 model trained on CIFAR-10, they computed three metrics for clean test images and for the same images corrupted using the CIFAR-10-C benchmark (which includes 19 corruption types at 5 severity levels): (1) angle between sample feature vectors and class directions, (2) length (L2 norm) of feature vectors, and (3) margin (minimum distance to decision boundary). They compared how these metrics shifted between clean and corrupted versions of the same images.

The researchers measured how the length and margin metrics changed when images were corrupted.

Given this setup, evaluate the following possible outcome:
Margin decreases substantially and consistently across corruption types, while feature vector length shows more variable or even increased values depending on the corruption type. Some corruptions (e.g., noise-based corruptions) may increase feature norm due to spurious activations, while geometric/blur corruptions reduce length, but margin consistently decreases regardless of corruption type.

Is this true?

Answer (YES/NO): NO